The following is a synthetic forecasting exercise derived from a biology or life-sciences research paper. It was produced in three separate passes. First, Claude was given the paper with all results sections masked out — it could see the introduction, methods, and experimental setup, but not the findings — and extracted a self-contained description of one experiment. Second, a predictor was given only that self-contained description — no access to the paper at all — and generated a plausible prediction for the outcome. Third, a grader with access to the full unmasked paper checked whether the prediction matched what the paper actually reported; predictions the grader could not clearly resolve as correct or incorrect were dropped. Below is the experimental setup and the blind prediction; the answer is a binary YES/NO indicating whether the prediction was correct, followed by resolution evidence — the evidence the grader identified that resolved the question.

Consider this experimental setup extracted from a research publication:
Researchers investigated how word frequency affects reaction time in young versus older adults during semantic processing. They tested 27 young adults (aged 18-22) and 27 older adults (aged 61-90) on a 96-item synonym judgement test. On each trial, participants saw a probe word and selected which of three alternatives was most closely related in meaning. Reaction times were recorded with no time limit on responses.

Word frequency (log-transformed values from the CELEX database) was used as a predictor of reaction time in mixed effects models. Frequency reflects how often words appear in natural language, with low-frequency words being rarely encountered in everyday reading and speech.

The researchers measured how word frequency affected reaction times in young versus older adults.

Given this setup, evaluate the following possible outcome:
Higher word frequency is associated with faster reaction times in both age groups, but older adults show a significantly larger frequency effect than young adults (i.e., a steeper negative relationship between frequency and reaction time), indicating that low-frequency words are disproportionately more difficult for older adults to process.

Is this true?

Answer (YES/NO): NO